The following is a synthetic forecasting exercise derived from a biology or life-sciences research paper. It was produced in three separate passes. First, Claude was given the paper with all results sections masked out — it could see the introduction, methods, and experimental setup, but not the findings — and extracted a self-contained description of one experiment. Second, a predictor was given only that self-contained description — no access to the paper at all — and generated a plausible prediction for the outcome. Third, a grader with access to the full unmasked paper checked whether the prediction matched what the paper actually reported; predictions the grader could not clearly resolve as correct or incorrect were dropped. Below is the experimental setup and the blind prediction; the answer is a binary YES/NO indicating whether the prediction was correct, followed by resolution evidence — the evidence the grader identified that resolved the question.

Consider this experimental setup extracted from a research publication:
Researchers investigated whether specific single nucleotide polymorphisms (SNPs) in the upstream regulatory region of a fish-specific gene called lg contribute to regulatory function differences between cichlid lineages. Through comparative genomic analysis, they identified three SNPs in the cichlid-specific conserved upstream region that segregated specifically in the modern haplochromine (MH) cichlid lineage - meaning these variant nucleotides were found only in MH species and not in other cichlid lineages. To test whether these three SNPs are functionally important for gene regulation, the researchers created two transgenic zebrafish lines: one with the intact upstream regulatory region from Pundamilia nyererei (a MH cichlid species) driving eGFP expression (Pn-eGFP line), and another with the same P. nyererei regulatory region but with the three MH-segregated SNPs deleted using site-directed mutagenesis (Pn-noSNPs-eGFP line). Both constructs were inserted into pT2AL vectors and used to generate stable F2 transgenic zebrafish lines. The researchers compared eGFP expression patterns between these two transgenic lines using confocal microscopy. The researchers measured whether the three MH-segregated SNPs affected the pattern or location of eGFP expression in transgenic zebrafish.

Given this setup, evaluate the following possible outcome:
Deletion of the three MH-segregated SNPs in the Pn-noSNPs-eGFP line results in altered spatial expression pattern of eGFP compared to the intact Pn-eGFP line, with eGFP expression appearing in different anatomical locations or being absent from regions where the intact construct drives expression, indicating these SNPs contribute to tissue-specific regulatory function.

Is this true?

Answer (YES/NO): YES